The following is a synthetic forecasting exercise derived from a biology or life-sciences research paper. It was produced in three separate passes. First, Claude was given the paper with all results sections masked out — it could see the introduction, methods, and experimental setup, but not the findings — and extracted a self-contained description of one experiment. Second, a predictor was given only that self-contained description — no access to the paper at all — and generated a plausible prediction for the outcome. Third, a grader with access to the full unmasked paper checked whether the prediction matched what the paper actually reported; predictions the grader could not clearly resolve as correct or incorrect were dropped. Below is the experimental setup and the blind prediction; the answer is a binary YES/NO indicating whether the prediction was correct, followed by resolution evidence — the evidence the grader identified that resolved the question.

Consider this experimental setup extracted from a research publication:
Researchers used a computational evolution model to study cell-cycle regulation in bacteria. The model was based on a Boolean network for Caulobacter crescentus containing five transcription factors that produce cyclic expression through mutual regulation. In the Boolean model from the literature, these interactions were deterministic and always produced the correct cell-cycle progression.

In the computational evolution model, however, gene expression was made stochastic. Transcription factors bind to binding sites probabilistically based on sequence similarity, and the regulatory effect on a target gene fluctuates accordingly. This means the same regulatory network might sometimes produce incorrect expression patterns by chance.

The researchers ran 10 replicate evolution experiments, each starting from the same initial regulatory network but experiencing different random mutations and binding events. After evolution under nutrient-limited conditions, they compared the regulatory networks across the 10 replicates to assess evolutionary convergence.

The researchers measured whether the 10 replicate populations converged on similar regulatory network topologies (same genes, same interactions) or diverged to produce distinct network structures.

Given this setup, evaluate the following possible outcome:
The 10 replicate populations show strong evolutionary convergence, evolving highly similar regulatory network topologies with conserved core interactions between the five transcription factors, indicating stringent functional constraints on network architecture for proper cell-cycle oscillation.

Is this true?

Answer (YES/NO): NO